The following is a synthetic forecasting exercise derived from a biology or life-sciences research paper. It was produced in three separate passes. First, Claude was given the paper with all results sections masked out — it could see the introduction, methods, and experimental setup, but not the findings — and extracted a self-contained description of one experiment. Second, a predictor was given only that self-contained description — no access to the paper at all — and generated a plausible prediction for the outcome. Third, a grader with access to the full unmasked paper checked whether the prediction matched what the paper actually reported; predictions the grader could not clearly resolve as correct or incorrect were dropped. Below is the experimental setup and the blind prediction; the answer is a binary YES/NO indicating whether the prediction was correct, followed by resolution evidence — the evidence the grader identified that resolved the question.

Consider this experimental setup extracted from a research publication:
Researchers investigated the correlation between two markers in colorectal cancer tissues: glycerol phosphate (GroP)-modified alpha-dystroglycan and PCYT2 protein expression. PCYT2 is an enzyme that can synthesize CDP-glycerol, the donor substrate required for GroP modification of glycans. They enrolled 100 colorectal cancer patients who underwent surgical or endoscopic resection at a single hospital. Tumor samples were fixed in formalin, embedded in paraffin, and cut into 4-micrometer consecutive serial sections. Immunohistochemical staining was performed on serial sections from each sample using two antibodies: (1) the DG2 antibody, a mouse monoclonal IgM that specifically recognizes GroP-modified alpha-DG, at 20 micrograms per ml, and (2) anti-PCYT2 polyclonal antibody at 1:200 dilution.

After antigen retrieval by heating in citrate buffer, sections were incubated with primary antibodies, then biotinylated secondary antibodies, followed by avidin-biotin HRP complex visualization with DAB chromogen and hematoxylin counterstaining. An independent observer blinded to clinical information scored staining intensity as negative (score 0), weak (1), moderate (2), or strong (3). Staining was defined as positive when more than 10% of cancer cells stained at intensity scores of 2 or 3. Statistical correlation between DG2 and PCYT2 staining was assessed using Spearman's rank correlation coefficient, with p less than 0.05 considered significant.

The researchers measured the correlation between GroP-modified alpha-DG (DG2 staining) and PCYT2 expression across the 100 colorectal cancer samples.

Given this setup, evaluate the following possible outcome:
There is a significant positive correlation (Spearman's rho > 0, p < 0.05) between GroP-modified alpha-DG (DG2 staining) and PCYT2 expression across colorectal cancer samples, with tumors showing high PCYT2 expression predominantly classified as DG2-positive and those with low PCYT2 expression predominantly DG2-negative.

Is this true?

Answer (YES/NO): YES